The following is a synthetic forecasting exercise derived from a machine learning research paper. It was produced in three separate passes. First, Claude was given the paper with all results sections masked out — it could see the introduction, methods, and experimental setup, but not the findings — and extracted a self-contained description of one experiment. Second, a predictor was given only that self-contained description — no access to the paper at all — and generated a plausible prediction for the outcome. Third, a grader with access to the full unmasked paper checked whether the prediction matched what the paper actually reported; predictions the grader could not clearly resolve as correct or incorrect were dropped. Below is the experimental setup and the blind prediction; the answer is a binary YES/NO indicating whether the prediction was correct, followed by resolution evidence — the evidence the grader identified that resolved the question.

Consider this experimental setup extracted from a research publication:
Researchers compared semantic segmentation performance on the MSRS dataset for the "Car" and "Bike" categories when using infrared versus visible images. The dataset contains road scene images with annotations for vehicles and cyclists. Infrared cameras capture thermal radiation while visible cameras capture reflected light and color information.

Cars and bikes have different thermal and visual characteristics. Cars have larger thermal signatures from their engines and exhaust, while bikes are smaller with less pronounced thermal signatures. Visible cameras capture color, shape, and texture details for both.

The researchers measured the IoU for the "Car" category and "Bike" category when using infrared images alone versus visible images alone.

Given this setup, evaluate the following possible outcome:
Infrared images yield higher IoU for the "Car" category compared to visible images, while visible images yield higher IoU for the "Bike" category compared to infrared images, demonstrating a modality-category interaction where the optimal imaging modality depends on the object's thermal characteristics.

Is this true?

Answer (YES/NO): NO